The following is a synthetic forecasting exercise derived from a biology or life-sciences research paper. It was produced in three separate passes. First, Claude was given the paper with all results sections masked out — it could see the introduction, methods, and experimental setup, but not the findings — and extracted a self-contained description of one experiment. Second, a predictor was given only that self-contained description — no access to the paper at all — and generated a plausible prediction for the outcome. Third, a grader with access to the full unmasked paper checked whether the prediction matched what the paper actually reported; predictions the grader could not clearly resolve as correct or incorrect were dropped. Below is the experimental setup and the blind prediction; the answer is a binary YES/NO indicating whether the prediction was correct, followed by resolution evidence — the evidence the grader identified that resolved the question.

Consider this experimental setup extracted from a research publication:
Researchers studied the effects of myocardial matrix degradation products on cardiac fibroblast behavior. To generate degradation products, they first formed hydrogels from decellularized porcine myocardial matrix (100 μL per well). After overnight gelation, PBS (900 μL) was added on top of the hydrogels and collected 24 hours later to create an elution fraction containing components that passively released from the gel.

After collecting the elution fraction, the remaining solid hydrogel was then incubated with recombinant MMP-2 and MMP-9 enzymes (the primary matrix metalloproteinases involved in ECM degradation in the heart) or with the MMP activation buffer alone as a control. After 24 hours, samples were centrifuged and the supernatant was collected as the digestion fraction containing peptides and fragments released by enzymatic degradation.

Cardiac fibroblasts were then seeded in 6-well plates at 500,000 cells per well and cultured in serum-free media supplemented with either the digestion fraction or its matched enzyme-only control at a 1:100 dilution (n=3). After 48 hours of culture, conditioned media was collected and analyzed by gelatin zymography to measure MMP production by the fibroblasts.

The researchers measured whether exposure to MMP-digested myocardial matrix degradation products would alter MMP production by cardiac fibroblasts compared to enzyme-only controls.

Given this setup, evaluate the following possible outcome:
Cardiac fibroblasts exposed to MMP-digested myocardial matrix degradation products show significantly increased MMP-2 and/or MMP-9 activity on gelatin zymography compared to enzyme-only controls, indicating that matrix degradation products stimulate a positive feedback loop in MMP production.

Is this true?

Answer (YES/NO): YES